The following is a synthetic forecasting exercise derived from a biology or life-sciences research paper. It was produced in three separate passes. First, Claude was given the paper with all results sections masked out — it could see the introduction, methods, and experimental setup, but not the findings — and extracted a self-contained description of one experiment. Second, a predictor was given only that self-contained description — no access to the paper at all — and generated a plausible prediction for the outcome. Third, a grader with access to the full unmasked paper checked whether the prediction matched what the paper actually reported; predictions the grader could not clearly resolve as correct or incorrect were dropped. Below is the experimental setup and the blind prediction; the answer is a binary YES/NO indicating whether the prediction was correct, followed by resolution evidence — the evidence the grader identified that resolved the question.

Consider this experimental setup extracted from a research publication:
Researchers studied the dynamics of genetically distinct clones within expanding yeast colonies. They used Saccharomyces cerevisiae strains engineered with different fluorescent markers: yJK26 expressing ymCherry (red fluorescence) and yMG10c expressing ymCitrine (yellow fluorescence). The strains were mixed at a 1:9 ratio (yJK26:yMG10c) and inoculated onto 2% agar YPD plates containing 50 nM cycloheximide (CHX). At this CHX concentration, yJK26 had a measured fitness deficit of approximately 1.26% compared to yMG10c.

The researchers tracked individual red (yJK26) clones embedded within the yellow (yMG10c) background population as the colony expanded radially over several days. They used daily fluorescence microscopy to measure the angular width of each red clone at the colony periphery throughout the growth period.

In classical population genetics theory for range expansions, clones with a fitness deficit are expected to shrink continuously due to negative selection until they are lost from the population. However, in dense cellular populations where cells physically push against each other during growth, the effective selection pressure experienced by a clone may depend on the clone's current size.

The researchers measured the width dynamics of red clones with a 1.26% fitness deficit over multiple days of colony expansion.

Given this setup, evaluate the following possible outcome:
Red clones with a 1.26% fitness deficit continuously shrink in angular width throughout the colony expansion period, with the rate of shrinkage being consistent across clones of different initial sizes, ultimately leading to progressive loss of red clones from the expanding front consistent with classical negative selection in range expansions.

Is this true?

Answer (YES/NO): NO